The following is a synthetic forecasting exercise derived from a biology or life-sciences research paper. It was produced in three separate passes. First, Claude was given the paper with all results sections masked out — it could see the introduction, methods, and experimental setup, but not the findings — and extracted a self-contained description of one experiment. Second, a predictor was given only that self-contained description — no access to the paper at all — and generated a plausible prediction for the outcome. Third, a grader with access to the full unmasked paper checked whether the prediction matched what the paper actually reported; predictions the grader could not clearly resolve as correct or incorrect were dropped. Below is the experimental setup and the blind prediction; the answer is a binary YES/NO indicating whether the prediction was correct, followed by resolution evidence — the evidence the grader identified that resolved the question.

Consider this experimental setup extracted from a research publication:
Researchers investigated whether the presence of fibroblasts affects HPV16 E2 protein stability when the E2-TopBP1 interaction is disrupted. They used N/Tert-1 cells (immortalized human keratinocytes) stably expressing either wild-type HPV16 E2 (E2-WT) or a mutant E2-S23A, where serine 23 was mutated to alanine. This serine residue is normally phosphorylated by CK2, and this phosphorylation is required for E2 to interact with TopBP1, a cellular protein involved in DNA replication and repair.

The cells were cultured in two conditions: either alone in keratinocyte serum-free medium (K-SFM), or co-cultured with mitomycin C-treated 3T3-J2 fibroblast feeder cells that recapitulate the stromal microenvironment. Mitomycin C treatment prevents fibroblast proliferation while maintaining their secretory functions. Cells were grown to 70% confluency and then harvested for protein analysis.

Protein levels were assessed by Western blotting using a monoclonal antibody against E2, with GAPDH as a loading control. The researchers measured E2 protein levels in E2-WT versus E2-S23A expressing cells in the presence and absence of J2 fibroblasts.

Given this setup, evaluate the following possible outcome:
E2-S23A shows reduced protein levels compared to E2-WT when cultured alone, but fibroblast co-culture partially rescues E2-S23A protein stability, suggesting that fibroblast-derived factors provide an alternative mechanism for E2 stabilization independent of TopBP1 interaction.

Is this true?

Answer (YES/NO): NO